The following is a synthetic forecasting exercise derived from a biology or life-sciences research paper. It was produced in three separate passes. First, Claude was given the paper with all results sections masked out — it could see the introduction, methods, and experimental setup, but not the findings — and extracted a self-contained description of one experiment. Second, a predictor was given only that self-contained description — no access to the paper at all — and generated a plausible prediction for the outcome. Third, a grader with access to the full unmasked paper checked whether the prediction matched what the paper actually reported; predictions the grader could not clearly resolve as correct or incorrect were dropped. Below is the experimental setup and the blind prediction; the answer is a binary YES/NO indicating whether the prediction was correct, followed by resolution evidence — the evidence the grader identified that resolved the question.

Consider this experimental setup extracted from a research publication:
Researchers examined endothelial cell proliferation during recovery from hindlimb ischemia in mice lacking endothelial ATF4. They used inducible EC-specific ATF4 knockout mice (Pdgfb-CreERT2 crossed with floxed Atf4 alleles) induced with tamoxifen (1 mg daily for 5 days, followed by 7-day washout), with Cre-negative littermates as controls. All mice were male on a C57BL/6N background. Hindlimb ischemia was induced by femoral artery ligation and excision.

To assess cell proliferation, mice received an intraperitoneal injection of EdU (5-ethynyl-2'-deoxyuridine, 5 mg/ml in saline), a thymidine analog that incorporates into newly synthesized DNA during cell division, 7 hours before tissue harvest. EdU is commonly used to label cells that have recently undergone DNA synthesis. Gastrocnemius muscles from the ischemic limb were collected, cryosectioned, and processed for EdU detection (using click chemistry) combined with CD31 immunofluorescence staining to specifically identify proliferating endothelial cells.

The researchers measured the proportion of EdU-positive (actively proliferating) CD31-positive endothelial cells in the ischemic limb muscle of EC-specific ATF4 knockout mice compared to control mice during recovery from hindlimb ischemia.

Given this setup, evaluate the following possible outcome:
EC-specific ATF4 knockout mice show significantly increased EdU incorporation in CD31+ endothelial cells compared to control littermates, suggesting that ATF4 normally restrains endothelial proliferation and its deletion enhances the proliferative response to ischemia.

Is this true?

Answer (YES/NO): NO